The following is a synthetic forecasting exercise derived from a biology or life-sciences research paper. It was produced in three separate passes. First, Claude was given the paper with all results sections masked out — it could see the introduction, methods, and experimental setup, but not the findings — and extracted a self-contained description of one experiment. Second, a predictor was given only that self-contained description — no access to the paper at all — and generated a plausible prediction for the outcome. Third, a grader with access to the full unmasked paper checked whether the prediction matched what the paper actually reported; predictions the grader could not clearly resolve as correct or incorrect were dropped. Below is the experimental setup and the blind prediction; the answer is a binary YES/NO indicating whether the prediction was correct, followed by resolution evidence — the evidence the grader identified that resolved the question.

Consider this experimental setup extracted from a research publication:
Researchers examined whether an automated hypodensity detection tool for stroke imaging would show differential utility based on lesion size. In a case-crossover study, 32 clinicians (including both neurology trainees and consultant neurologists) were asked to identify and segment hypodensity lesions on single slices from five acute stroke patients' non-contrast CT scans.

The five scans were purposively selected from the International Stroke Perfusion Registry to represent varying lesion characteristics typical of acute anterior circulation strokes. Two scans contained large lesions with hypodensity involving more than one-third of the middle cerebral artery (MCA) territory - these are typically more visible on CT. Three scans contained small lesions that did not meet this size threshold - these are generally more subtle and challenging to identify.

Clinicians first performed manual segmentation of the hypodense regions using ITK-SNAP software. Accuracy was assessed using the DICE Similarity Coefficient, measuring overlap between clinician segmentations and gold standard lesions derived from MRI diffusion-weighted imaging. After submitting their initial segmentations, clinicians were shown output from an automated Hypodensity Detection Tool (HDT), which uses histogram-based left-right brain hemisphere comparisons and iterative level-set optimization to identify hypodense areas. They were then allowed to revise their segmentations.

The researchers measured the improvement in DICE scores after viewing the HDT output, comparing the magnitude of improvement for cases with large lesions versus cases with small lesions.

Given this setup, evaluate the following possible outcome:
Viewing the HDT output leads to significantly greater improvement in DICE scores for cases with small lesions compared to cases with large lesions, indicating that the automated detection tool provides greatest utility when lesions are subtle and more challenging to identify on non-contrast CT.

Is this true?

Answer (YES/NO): YES